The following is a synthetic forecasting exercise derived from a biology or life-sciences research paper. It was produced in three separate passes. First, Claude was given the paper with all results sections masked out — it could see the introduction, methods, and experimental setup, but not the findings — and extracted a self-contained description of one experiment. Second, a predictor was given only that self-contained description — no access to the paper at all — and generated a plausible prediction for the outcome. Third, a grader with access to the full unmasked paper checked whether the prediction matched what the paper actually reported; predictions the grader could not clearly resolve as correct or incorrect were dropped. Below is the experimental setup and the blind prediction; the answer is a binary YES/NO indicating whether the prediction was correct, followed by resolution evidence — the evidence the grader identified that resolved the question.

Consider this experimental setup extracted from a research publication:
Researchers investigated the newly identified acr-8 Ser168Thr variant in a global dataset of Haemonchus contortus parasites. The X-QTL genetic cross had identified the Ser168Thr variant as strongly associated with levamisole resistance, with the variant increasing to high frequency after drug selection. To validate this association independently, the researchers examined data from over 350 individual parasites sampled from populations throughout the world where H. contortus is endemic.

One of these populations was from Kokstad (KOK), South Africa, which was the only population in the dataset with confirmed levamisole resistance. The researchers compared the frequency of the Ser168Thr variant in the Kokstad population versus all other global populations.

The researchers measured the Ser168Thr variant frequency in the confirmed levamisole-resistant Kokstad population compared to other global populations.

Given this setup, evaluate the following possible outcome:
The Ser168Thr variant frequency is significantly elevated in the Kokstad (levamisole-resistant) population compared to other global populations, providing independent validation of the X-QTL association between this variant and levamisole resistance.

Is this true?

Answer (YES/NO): YES